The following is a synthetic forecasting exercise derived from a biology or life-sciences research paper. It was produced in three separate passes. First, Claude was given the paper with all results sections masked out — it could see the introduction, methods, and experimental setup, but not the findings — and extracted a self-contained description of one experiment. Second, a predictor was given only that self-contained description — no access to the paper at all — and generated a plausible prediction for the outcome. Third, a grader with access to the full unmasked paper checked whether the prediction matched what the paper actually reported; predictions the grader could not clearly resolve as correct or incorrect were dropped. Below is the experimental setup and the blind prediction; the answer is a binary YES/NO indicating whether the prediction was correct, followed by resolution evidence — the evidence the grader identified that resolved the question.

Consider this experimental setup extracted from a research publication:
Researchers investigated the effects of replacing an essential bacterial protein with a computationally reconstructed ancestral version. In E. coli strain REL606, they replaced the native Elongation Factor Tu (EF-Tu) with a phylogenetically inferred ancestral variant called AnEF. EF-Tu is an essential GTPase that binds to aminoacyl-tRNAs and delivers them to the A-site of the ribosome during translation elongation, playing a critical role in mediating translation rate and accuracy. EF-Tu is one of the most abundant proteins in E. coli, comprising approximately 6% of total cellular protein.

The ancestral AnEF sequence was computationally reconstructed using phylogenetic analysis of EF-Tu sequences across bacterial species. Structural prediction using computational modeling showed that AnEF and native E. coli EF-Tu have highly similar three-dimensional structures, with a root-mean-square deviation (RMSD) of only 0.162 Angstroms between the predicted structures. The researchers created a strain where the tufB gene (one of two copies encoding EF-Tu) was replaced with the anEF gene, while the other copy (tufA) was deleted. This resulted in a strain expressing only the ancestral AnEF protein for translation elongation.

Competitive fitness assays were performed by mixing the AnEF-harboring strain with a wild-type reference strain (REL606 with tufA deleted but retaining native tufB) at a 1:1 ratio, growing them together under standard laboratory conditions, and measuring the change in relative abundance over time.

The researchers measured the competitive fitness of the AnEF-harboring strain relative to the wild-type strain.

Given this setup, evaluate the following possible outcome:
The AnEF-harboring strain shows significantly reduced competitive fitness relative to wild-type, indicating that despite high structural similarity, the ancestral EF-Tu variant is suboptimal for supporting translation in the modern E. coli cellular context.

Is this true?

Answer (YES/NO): YES